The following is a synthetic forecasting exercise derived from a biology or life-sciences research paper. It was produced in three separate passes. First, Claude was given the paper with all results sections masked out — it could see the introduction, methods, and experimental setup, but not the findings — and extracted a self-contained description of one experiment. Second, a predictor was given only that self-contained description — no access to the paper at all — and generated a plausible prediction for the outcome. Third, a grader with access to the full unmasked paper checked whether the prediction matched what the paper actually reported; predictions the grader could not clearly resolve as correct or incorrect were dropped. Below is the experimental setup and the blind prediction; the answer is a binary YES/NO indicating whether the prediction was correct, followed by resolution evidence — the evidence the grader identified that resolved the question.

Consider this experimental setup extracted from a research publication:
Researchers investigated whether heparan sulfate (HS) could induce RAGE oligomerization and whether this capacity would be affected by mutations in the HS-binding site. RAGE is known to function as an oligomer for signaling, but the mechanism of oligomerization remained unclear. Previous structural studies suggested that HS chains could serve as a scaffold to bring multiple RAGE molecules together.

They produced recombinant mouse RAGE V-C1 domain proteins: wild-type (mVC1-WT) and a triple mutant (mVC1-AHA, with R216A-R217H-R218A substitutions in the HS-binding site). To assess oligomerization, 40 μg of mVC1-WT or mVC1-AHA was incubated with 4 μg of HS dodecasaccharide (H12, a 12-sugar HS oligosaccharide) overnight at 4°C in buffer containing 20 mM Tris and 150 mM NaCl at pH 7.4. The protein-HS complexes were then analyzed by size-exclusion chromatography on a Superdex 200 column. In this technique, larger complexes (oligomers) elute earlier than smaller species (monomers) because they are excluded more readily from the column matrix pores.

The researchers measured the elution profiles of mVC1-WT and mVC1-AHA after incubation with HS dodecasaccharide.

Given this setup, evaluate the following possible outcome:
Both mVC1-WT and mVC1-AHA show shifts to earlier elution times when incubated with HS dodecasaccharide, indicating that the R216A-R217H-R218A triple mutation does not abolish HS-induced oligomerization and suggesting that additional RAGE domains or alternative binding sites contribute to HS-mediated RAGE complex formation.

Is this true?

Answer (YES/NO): NO